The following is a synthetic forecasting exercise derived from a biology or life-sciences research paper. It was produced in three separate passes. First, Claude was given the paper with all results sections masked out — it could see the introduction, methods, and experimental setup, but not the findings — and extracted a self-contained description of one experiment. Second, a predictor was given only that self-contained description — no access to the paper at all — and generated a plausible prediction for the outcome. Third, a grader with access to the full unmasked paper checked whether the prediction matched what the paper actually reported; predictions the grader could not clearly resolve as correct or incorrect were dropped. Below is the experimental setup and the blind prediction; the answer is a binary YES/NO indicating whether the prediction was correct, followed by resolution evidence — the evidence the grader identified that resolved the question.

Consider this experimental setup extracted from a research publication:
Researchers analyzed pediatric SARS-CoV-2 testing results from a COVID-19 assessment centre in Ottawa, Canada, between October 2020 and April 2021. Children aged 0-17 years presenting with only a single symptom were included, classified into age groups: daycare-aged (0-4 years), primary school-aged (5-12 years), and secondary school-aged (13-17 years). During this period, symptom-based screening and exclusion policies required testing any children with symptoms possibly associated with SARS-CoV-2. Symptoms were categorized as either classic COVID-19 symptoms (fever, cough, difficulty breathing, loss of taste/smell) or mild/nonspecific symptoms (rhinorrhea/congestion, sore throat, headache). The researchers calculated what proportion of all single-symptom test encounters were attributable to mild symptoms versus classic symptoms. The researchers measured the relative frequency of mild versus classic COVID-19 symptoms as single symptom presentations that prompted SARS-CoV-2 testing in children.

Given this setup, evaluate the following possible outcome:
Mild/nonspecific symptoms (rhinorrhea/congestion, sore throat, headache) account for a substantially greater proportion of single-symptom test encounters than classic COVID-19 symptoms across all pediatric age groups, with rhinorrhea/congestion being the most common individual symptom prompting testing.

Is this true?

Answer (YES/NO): YES